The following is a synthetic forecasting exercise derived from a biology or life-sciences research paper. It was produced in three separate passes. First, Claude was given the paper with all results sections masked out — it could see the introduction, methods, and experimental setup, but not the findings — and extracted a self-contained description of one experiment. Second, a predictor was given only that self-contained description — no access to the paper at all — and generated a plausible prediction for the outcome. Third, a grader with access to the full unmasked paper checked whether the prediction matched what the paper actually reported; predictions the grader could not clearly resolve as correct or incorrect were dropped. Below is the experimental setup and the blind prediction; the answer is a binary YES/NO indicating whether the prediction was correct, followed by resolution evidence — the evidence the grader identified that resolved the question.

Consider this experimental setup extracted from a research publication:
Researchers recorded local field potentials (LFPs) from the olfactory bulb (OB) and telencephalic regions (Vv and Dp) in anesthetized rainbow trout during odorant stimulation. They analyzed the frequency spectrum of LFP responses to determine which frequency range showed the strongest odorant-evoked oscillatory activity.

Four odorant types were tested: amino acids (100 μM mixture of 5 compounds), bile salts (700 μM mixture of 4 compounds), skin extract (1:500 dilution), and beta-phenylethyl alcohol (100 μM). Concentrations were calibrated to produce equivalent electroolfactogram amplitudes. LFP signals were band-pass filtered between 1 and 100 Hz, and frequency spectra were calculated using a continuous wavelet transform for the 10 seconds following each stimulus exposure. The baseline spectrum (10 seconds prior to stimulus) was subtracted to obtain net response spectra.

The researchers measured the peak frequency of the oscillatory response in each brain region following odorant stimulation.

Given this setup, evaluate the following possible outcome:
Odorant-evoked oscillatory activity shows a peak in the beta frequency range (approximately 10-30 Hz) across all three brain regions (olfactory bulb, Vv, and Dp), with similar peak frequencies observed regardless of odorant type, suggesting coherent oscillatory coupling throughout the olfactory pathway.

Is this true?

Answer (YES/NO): NO